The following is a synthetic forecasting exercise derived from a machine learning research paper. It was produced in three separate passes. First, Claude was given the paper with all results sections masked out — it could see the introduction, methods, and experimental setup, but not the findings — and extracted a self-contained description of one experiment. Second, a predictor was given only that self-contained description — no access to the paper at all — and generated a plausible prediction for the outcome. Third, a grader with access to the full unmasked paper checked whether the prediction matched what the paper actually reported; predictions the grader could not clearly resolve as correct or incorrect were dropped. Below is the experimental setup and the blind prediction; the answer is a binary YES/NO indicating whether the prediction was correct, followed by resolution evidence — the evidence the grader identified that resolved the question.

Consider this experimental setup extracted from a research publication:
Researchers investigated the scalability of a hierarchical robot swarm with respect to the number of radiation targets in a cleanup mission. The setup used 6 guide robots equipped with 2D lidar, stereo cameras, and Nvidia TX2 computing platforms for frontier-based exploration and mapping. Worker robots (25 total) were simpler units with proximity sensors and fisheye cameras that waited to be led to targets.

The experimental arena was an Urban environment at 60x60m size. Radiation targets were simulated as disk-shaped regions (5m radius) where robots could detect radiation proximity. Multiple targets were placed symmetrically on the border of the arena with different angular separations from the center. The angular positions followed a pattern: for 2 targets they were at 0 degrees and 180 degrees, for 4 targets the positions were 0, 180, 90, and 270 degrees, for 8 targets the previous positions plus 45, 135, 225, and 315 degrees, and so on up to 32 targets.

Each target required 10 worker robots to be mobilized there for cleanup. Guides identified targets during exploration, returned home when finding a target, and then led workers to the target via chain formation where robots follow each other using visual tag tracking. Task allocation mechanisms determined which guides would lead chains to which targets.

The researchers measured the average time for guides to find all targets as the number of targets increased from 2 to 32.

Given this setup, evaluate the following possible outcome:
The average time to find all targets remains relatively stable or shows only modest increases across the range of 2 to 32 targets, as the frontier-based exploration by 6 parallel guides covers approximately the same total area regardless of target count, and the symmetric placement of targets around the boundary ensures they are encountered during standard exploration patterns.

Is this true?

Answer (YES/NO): YES